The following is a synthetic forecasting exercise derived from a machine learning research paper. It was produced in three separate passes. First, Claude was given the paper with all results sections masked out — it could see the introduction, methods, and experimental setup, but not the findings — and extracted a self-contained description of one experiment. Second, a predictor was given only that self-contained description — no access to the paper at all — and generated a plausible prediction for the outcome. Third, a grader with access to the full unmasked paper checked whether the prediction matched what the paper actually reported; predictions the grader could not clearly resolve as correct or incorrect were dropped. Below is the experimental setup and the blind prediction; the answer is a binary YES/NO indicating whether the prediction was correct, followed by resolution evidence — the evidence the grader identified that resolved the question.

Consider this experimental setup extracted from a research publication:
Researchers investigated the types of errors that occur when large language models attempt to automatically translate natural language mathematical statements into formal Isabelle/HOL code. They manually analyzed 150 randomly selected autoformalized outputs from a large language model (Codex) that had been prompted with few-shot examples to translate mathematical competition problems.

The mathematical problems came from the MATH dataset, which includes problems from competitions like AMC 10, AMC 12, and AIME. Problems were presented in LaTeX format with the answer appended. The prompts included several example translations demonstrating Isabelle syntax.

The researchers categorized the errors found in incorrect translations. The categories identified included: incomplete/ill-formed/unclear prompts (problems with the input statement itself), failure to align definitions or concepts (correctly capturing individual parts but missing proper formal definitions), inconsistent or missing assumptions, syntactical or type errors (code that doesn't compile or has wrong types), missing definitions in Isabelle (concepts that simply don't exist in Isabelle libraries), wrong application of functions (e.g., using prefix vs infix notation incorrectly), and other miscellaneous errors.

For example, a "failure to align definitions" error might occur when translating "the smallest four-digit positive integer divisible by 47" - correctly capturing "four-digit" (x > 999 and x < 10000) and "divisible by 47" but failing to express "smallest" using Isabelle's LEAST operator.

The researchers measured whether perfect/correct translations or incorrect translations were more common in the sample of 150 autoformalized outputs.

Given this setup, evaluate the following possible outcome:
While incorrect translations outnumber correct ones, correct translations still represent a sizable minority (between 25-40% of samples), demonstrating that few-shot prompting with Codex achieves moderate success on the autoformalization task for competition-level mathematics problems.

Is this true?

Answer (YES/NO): YES